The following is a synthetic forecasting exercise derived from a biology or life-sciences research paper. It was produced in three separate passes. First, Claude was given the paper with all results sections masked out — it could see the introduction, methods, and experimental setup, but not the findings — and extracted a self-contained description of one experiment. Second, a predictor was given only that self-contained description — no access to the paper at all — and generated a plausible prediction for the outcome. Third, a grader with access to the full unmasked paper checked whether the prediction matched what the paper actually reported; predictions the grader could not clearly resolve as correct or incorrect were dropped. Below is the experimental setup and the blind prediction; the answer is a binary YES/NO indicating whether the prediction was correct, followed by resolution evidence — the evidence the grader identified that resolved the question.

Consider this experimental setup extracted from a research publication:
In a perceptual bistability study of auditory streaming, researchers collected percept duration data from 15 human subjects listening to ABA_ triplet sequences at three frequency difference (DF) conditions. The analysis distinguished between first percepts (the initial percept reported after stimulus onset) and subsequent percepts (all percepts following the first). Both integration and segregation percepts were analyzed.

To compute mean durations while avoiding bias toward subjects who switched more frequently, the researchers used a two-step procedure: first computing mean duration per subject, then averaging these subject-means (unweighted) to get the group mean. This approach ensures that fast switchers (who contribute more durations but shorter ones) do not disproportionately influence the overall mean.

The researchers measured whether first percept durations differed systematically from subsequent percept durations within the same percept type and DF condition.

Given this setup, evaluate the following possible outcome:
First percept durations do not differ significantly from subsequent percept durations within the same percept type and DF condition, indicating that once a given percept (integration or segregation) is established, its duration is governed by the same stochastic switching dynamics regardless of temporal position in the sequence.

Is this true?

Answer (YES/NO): NO